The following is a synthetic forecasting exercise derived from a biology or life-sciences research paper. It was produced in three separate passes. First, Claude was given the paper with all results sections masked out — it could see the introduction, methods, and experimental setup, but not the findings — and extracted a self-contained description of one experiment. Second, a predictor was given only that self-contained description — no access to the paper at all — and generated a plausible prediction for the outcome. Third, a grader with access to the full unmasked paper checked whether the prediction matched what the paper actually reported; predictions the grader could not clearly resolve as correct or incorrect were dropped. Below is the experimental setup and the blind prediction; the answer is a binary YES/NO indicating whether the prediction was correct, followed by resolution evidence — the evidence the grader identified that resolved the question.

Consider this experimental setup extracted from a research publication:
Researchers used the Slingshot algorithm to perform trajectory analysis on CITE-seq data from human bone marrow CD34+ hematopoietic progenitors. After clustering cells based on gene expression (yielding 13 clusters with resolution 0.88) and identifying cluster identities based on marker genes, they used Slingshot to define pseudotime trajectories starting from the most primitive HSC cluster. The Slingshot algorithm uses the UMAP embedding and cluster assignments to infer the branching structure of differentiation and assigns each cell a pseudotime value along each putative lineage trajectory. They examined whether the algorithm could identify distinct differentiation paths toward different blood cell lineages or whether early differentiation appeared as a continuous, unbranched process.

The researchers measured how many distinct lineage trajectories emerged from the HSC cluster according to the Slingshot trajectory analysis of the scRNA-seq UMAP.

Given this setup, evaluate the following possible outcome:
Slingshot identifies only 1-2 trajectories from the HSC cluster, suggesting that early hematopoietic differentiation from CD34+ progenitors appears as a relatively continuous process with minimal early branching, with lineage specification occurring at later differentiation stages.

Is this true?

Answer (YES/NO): NO